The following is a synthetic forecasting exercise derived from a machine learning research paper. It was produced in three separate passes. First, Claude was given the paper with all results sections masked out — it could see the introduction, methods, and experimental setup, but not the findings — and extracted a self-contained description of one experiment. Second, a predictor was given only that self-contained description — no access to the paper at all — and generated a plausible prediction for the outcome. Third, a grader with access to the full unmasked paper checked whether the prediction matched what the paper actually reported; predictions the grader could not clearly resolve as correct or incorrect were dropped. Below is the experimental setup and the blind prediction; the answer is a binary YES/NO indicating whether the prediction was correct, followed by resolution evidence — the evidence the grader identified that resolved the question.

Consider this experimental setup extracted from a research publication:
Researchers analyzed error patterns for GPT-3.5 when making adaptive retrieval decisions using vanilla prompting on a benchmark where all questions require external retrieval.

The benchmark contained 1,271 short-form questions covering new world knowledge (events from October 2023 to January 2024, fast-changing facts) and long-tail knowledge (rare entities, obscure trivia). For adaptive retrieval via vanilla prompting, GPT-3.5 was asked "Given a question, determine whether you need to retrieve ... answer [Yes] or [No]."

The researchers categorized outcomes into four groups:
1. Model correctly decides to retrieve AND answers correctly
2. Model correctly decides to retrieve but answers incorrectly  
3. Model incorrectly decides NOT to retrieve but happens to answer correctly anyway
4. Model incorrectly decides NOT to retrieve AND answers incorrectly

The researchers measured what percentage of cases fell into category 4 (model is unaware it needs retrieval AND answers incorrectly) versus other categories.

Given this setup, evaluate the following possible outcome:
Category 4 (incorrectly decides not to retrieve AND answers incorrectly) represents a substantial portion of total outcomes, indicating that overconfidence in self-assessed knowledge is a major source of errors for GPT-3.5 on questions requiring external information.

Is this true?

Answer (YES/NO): YES